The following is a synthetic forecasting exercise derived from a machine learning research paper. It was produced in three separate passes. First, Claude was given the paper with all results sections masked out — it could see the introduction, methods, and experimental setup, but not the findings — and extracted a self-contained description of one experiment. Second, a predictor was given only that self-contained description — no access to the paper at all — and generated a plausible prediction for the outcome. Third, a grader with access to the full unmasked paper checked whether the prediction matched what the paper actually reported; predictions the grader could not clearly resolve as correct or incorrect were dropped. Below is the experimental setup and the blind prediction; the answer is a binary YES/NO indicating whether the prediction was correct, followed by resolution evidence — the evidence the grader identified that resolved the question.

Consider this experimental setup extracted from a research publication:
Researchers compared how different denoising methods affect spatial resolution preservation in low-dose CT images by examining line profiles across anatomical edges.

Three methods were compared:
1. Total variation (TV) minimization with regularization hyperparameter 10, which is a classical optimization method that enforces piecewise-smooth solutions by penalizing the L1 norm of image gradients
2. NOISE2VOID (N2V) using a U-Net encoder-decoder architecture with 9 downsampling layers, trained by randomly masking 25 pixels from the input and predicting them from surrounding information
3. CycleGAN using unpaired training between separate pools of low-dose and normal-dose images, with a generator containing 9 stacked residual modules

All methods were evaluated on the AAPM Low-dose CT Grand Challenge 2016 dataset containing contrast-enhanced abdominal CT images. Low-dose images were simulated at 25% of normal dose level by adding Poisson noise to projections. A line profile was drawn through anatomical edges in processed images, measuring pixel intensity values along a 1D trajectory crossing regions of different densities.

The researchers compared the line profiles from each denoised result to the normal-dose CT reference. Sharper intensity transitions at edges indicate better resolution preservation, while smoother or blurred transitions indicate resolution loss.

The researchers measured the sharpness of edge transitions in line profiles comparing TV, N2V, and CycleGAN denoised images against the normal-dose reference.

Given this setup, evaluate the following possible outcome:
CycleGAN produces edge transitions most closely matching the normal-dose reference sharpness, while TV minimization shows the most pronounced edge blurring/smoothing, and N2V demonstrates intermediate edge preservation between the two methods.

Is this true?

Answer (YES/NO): NO